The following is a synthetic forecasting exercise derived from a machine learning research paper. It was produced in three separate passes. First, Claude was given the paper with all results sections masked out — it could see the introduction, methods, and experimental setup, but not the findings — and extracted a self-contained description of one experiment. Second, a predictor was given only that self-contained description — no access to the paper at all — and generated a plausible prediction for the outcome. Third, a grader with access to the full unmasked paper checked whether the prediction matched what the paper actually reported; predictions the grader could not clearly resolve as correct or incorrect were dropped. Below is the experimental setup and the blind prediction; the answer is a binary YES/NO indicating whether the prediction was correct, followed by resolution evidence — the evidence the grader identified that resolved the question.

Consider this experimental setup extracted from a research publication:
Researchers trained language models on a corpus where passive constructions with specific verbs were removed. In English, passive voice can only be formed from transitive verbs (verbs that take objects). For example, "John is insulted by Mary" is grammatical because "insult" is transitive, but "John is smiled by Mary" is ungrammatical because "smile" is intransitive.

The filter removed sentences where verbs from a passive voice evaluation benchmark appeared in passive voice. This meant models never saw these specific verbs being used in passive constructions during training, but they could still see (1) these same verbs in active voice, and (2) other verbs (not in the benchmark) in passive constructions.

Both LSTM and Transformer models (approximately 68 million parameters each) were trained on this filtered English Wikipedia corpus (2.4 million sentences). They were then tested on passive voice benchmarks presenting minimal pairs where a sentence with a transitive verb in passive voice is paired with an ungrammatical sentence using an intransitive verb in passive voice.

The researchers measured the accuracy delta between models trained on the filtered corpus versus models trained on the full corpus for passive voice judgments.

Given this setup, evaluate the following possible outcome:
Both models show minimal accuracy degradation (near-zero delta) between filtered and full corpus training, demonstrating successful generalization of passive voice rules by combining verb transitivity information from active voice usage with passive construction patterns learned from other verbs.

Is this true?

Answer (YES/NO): YES